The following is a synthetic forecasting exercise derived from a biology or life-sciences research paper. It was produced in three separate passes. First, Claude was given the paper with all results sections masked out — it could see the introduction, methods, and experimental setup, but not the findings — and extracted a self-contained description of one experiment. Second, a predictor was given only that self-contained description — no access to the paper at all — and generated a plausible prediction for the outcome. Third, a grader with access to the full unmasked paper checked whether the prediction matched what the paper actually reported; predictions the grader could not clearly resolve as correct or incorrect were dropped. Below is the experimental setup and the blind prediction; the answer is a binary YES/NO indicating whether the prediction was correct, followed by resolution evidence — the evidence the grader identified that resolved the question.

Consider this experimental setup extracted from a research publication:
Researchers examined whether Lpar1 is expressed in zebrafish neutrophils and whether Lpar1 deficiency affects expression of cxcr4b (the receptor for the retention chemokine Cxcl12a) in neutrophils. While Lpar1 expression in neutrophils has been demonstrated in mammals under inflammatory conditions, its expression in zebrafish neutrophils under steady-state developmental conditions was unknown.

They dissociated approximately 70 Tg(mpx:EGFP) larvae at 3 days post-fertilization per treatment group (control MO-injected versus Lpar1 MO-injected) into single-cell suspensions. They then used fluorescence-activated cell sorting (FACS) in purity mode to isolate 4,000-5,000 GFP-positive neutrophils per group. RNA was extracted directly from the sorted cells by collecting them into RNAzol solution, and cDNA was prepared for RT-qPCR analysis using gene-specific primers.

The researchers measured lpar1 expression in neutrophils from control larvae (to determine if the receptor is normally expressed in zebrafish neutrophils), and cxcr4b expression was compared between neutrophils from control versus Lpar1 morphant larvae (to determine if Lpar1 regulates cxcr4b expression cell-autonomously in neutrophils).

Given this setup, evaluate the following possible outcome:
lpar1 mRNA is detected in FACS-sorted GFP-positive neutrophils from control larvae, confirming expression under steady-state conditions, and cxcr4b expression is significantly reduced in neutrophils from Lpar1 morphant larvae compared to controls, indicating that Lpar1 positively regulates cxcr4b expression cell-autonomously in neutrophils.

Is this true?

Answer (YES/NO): NO